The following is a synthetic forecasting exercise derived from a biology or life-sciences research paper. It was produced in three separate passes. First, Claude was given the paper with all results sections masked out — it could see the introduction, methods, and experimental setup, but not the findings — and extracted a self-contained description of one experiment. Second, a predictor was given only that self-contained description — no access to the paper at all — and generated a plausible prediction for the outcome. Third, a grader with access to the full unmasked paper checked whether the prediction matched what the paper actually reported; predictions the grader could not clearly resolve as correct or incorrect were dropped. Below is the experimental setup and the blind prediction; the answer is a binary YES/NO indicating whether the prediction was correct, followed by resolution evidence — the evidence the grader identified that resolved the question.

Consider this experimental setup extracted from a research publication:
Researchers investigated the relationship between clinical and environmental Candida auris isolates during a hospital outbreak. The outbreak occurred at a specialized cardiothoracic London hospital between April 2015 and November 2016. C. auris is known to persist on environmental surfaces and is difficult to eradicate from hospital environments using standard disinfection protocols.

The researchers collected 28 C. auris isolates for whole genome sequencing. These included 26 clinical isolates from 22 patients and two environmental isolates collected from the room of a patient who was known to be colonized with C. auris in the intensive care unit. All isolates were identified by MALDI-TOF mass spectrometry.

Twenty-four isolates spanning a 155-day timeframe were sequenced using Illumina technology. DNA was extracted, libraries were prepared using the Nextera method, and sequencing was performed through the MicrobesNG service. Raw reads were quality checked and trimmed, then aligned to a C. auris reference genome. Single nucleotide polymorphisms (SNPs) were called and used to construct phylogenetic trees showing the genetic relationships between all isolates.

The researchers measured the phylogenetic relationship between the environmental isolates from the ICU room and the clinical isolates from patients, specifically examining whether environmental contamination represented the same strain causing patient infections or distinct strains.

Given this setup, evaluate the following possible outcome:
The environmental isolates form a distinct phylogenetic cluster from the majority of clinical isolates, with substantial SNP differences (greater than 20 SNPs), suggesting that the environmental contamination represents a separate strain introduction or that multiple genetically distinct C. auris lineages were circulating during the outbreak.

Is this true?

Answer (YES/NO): NO